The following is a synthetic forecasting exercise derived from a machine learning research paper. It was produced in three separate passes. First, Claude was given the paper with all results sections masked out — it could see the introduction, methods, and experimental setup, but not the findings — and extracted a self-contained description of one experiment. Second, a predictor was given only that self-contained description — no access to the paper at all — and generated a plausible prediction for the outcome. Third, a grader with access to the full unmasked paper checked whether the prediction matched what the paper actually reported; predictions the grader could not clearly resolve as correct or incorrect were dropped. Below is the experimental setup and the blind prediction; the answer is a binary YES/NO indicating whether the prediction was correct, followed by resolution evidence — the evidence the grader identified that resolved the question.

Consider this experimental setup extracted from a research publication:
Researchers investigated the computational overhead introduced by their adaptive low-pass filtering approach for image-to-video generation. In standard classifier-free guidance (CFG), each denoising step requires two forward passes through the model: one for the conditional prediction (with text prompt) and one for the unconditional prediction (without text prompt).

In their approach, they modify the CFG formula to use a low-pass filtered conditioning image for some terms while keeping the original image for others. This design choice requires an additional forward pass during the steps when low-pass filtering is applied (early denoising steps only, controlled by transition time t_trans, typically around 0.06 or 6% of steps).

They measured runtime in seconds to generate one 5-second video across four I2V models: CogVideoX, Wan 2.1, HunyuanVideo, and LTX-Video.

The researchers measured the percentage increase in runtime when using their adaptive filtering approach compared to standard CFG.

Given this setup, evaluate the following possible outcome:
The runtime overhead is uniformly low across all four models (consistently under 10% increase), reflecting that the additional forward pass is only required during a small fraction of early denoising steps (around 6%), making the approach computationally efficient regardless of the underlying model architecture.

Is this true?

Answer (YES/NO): NO